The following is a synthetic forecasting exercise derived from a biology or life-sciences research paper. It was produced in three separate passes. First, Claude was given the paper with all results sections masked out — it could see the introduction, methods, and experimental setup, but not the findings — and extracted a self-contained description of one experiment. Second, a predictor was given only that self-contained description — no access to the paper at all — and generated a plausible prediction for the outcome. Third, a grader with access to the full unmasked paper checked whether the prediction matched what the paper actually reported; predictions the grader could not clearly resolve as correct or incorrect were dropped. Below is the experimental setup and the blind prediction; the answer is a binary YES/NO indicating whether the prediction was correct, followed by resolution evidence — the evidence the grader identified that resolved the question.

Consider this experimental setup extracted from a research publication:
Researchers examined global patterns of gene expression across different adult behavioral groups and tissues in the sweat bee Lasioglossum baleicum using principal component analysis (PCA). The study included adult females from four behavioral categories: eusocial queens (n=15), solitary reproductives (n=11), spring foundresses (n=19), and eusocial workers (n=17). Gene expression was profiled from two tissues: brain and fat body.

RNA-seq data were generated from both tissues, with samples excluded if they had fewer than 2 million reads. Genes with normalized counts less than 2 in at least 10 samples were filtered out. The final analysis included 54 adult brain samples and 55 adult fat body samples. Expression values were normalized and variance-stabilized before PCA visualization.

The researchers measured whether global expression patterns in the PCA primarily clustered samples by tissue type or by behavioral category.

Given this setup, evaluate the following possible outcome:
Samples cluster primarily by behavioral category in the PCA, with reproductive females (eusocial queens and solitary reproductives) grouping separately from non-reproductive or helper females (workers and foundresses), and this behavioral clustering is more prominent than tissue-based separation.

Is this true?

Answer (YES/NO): NO